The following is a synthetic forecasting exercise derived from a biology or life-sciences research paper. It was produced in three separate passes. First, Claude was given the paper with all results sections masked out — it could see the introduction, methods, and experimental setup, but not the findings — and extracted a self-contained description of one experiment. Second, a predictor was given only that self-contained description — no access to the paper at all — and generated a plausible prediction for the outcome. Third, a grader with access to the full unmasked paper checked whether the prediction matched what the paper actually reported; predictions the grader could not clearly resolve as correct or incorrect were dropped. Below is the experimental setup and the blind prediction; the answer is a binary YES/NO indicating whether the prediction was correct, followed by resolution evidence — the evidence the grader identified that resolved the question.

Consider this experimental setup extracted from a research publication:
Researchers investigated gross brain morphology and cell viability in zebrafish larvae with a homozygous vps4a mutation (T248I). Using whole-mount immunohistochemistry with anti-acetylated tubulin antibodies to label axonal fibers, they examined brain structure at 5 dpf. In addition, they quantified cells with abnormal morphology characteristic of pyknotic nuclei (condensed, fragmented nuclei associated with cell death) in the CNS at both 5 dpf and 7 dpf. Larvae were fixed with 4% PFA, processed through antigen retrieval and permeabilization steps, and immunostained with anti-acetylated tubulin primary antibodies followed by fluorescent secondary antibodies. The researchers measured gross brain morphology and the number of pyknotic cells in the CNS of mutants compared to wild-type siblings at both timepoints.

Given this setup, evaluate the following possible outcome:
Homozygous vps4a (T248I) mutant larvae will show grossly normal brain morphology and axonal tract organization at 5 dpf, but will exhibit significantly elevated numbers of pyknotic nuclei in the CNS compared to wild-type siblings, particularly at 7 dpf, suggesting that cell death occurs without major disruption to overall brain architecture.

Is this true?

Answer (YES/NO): YES